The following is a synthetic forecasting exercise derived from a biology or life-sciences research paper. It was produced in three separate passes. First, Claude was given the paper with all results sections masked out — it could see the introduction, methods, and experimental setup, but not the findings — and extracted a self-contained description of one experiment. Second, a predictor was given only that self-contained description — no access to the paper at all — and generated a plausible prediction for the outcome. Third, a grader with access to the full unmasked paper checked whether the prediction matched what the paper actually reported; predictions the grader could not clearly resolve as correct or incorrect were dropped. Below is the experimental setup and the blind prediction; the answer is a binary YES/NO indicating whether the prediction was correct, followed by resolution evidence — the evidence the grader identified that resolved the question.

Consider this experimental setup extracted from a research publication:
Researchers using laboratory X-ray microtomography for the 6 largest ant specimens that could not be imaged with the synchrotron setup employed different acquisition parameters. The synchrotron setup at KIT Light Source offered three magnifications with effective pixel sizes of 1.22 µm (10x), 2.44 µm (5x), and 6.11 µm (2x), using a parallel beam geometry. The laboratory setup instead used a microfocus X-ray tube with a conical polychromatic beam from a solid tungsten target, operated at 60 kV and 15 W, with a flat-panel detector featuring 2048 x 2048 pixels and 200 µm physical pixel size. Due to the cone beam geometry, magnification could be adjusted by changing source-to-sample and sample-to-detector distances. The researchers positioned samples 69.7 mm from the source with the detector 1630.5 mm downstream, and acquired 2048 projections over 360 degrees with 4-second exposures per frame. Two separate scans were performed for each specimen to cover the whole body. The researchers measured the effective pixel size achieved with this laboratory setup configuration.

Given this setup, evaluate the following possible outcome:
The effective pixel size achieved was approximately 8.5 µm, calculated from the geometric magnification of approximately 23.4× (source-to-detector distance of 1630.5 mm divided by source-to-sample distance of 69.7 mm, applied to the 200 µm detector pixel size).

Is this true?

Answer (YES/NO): NO